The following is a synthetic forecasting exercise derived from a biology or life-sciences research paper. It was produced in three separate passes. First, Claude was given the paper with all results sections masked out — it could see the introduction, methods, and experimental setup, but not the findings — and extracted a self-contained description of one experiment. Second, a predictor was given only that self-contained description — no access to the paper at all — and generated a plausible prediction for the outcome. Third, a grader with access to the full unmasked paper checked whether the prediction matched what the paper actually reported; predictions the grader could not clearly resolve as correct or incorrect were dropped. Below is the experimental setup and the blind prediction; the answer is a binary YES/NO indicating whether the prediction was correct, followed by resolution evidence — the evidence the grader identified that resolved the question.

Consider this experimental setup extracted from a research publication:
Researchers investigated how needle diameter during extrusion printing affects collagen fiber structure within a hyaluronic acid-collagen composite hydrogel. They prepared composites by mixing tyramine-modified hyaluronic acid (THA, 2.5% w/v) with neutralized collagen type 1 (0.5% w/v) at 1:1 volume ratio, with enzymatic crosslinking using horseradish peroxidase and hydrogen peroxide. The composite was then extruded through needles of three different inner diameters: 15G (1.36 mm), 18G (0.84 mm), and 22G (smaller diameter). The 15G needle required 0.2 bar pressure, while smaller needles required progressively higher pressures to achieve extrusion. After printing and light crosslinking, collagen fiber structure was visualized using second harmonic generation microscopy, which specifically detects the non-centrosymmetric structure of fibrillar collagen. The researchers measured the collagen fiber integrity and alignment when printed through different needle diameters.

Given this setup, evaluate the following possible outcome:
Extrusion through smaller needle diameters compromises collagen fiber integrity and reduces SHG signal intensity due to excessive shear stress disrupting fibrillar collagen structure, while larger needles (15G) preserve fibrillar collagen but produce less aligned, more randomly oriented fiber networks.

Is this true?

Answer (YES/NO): NO